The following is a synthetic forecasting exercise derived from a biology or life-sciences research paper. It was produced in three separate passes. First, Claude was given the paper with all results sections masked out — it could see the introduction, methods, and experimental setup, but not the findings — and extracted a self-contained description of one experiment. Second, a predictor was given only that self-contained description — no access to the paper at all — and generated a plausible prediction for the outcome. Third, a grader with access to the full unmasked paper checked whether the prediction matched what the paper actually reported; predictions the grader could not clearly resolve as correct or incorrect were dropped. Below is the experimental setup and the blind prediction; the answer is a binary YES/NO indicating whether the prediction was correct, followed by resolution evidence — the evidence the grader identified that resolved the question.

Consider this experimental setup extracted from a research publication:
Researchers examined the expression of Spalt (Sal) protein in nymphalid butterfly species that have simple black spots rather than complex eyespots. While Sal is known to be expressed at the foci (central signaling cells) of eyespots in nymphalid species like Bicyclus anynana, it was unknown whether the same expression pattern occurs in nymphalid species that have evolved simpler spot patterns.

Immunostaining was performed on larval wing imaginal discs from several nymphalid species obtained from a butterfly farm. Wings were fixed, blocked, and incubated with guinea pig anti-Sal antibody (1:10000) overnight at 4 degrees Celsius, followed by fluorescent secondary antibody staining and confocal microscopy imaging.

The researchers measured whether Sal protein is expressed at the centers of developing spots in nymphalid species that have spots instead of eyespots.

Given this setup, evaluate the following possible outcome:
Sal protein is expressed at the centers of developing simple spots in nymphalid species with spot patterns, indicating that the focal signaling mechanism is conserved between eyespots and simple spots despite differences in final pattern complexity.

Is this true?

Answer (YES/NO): YES